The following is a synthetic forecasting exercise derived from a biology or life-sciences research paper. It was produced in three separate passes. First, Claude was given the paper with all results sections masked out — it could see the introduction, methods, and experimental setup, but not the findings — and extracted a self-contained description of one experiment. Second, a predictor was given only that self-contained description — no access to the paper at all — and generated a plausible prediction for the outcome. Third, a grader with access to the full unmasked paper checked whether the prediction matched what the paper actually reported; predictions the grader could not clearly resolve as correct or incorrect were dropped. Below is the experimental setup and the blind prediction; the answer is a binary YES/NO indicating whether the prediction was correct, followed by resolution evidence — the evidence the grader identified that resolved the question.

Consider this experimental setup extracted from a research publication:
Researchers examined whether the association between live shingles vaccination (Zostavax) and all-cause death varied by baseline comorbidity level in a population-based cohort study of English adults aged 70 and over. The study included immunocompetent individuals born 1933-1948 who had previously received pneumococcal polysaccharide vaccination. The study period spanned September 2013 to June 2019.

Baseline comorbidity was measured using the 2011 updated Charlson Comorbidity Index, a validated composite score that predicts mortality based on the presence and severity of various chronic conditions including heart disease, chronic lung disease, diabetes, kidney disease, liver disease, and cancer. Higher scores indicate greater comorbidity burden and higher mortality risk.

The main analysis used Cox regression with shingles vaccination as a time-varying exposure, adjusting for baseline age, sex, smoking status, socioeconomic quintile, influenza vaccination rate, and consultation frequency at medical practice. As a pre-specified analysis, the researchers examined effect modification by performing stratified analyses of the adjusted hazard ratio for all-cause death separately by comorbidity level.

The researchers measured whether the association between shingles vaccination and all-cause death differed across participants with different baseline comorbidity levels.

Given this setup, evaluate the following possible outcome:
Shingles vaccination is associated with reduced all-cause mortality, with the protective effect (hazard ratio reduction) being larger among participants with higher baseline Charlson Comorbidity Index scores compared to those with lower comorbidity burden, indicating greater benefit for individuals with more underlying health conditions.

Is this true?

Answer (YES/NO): YES